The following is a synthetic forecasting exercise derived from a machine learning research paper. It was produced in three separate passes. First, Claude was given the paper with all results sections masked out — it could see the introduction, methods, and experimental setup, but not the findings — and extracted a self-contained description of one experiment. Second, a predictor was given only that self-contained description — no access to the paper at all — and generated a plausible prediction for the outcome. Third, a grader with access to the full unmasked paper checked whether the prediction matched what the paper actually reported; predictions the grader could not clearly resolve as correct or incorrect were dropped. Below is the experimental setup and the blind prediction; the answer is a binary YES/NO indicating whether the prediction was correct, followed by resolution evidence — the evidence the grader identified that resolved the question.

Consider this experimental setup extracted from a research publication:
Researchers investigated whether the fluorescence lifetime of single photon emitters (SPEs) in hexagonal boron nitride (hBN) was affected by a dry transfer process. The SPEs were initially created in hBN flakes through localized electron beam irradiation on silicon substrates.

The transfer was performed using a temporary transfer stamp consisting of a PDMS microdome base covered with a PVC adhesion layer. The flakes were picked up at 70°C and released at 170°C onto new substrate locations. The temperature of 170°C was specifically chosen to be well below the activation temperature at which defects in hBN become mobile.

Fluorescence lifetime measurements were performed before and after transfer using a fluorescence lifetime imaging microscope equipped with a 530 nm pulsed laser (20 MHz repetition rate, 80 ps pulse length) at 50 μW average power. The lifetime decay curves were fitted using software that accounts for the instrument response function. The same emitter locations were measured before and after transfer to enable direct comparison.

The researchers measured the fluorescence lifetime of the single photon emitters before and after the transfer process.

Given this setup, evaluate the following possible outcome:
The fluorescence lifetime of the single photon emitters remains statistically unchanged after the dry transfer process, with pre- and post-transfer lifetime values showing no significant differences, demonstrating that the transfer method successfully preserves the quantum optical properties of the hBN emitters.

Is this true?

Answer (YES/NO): YES